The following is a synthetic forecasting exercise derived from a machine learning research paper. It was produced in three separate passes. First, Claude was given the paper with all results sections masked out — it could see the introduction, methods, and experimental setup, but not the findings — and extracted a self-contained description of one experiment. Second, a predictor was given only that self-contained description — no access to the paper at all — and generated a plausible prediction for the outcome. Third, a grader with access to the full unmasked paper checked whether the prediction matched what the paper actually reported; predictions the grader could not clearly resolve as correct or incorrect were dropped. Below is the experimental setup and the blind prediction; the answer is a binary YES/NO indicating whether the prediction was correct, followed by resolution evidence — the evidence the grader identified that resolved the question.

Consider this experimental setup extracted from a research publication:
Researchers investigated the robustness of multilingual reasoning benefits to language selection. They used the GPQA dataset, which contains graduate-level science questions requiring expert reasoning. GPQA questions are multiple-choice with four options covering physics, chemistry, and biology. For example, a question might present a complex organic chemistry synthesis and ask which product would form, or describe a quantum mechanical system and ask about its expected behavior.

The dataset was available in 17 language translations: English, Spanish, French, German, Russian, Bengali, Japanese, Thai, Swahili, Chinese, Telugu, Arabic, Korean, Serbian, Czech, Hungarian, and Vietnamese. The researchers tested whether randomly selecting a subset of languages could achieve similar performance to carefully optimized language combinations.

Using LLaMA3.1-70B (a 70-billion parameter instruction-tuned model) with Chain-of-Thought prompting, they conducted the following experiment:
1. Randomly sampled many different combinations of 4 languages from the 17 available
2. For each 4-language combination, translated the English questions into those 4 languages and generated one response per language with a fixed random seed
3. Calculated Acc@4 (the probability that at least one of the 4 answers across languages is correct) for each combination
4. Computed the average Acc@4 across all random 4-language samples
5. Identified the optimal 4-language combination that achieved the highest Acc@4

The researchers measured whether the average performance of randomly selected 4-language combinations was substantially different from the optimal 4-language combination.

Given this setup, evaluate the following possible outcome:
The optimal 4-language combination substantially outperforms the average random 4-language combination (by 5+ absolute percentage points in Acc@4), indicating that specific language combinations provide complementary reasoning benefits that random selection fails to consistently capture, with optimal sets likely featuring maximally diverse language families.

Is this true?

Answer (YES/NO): NO